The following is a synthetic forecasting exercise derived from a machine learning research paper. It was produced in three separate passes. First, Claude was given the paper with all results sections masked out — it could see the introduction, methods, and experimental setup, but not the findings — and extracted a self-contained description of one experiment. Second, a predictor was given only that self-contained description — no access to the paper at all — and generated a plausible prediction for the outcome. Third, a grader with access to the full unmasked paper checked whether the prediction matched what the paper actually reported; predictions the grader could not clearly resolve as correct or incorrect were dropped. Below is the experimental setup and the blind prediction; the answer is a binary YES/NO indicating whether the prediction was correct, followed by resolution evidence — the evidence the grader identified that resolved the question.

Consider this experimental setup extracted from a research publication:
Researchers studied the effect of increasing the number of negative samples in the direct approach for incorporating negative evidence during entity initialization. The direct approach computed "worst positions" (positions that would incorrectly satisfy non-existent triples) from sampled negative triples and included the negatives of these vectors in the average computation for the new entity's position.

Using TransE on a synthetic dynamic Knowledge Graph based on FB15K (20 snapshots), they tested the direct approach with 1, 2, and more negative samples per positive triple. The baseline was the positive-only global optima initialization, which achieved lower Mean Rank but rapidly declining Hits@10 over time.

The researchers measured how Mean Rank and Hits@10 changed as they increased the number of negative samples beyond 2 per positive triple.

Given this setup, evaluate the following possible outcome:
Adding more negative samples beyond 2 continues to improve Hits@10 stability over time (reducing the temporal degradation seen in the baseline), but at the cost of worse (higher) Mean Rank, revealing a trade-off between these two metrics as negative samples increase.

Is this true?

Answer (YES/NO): NO